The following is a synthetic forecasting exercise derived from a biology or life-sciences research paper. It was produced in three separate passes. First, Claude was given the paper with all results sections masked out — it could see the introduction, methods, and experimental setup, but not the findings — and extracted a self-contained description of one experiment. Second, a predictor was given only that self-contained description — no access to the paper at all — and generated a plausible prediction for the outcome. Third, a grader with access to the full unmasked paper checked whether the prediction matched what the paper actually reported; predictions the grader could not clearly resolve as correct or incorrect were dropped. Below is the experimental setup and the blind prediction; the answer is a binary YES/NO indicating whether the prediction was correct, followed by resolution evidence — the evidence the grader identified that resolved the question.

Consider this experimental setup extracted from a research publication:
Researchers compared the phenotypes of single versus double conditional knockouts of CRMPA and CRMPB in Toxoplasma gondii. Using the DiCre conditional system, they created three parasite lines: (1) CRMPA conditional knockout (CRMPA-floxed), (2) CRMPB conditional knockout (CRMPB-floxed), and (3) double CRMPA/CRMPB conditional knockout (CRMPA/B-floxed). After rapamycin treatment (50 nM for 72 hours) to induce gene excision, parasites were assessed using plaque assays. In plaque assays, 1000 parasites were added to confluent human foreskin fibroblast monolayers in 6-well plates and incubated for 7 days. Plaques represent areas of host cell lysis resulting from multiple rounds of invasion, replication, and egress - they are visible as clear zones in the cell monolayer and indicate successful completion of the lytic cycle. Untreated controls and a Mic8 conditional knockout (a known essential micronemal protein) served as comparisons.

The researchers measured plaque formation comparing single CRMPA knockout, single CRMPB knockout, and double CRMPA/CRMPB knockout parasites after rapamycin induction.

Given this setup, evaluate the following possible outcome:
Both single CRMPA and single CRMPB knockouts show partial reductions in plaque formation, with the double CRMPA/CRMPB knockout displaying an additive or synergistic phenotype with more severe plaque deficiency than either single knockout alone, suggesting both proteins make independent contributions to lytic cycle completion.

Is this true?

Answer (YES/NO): NO